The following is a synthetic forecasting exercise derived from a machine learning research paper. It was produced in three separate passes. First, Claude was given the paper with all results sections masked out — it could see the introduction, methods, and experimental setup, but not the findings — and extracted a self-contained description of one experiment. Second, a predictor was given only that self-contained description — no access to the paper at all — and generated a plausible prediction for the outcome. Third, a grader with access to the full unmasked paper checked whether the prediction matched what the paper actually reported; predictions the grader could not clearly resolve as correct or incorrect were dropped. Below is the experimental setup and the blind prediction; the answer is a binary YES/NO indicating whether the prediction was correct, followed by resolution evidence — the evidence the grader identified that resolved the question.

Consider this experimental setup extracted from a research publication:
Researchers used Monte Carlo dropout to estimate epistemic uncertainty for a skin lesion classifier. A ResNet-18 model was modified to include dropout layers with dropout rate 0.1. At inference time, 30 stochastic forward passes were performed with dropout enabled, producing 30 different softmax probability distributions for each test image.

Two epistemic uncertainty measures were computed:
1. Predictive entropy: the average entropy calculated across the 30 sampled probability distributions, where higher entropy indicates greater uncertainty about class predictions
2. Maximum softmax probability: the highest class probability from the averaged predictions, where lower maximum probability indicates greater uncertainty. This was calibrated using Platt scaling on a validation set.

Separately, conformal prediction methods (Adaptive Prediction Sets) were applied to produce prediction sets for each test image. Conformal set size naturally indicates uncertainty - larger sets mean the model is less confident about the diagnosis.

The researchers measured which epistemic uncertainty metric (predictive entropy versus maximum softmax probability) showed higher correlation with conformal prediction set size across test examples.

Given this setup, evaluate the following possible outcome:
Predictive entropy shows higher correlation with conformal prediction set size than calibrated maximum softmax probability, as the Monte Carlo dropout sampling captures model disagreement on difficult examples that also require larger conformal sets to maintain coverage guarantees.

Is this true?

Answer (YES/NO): YES